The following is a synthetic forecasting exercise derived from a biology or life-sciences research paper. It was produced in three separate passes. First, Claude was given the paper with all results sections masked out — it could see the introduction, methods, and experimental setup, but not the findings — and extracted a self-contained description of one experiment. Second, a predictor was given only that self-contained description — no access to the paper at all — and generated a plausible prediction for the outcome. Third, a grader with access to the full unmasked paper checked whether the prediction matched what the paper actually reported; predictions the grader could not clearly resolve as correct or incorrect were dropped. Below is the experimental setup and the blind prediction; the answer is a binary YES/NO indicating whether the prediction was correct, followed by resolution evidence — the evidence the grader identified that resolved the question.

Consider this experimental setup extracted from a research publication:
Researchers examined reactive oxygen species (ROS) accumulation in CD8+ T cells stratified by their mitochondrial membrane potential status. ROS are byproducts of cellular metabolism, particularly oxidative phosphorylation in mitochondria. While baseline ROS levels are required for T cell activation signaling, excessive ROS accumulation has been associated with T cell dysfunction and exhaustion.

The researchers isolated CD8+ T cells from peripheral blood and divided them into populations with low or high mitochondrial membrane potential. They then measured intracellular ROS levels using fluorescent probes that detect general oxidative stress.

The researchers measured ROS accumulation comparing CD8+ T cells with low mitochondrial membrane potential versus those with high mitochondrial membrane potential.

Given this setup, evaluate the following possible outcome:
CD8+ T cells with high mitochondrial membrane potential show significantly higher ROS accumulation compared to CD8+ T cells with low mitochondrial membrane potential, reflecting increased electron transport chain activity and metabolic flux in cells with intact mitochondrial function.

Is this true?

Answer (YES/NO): YES